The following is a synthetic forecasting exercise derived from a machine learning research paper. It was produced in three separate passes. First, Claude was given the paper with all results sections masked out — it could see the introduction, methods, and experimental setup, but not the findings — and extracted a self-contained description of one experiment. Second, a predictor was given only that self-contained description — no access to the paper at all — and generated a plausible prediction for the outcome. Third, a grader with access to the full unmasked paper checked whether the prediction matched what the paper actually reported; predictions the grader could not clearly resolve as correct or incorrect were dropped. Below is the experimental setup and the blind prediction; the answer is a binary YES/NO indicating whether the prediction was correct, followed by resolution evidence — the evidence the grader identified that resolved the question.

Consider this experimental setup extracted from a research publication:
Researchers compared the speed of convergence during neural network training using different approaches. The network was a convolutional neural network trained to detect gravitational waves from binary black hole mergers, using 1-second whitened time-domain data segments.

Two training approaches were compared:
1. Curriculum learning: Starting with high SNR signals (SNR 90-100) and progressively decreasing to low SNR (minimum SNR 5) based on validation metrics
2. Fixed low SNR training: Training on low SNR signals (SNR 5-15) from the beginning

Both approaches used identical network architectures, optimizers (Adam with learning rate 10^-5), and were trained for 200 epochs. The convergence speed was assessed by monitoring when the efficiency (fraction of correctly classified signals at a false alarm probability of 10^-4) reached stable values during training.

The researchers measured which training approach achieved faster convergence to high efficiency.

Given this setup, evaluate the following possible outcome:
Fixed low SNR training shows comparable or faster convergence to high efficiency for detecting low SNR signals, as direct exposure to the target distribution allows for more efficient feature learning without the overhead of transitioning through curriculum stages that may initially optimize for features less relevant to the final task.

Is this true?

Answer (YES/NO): YES